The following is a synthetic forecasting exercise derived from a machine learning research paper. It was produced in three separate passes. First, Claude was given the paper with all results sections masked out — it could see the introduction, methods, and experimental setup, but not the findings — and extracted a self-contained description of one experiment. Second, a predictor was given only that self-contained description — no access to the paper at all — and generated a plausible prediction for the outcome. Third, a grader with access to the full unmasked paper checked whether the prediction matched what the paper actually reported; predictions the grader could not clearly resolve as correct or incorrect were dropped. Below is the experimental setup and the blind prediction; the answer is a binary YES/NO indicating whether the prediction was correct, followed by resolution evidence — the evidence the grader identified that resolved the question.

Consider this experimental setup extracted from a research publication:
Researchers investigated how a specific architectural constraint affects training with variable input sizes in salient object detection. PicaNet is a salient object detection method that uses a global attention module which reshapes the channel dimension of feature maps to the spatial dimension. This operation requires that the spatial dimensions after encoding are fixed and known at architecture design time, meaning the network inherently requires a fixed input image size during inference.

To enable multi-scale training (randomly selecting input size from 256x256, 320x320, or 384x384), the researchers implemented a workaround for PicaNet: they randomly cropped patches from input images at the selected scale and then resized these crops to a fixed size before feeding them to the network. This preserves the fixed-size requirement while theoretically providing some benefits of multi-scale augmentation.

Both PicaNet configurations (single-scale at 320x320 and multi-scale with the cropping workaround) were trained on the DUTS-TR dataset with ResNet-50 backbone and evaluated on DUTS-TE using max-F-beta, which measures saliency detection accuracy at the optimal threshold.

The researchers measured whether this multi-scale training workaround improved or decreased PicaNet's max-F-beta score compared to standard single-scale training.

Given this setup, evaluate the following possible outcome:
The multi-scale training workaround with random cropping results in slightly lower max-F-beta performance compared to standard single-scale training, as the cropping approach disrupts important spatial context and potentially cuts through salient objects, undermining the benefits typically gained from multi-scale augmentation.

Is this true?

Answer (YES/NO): YES